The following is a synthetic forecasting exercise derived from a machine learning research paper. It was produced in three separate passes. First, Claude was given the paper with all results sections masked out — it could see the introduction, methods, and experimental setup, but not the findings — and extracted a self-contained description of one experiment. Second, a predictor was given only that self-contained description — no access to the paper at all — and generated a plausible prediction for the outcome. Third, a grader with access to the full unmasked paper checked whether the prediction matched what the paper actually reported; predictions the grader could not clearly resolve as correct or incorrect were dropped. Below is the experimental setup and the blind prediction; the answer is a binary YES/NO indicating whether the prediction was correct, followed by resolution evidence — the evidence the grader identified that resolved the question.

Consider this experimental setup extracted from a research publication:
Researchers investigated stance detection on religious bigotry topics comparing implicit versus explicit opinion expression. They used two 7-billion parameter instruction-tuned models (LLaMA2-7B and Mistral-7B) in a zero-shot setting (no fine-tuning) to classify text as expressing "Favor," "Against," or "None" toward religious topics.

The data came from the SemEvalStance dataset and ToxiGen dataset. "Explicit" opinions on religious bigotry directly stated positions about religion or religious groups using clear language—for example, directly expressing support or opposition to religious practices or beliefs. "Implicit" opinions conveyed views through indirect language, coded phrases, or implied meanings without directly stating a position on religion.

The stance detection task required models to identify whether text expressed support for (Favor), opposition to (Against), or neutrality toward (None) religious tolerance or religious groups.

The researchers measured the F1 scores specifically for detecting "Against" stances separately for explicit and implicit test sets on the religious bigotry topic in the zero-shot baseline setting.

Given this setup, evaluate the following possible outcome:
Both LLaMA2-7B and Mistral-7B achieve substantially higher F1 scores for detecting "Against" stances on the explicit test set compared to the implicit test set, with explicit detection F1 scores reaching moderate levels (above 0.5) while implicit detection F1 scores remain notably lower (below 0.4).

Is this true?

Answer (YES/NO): NO